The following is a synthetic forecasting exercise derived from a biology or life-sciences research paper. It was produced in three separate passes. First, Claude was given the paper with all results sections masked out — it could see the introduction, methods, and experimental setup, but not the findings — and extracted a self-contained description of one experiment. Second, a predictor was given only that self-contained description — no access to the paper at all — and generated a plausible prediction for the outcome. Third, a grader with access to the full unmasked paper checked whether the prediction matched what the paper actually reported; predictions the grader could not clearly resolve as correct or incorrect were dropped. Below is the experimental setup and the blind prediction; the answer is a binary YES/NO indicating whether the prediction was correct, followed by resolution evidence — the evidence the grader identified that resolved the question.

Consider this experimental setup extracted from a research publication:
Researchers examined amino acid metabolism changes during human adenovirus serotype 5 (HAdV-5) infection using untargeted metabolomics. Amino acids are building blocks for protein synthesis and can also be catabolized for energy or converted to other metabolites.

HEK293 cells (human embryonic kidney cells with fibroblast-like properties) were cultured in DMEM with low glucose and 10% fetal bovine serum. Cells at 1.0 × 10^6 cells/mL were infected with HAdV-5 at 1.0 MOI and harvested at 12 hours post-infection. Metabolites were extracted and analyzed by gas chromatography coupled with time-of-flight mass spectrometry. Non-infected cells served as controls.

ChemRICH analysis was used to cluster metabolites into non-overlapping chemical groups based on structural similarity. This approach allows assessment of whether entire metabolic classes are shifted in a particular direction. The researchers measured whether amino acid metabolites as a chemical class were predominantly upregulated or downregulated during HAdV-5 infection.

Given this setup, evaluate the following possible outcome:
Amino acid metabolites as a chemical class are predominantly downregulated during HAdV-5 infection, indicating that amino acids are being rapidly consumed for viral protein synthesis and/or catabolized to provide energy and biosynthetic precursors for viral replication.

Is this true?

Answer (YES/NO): YES